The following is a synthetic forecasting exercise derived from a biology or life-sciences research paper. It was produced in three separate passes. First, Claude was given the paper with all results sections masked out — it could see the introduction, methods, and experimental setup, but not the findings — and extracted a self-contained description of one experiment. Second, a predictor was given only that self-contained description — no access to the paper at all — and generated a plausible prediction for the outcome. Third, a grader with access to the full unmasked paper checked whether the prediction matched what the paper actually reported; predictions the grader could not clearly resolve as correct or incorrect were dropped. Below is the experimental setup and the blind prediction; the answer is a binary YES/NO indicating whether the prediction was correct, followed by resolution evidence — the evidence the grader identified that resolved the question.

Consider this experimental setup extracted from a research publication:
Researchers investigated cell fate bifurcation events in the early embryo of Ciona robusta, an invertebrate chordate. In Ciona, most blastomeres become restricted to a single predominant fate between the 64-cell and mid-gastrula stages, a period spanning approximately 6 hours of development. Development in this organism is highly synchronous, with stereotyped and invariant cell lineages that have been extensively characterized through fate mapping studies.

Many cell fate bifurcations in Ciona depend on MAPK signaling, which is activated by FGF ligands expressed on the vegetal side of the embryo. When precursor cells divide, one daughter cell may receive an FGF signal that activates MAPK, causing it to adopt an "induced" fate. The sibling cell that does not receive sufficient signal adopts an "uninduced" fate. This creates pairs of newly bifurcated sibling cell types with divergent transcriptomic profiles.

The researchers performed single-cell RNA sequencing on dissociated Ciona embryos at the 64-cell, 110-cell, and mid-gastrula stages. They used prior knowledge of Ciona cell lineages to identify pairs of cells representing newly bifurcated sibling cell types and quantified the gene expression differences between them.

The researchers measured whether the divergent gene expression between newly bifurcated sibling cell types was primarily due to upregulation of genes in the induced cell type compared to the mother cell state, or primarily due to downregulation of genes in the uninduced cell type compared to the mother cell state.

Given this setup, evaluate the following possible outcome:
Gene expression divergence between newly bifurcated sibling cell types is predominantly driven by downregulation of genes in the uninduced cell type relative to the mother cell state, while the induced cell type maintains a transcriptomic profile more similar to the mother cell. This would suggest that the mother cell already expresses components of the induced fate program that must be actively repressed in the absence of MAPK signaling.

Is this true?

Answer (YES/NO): NO